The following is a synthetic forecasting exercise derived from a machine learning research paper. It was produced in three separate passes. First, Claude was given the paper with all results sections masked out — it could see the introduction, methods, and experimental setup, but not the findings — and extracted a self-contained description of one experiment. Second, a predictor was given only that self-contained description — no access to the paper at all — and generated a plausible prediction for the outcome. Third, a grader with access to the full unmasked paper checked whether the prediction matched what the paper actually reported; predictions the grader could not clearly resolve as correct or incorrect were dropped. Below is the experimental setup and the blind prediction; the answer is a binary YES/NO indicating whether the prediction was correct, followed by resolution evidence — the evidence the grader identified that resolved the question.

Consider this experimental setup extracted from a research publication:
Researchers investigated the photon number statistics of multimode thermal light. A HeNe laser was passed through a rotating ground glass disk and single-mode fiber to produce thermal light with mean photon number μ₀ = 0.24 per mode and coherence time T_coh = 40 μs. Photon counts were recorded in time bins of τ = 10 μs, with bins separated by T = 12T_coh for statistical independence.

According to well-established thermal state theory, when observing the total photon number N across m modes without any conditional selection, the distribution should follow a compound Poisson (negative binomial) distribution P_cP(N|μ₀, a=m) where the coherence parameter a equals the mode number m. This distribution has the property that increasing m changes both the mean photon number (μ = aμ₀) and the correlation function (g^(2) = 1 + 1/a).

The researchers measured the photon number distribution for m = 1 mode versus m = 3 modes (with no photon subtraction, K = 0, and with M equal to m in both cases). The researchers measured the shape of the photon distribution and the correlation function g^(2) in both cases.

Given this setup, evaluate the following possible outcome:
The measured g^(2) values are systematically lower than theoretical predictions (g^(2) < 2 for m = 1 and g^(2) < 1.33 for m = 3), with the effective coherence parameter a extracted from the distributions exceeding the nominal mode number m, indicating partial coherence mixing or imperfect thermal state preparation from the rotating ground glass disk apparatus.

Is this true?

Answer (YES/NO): NO